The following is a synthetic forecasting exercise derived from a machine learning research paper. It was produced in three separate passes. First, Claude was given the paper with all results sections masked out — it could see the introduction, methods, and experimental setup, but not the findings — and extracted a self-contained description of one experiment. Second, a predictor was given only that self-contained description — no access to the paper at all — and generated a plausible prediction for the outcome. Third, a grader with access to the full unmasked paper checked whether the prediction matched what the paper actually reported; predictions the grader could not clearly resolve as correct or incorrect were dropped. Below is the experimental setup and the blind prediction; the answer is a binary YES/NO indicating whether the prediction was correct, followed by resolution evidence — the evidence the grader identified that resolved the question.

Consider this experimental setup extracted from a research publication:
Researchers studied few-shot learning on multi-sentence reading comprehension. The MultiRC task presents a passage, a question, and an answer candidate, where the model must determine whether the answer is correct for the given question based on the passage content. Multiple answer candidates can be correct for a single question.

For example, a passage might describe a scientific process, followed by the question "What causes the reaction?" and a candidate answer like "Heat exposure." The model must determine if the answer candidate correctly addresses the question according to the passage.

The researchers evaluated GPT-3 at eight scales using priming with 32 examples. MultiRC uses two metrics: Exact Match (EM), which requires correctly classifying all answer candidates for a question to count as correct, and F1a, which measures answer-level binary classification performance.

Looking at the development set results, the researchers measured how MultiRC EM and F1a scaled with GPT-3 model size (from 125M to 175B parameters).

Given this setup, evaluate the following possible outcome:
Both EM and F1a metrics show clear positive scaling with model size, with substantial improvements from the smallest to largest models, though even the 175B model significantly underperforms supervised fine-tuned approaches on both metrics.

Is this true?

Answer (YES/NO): NO